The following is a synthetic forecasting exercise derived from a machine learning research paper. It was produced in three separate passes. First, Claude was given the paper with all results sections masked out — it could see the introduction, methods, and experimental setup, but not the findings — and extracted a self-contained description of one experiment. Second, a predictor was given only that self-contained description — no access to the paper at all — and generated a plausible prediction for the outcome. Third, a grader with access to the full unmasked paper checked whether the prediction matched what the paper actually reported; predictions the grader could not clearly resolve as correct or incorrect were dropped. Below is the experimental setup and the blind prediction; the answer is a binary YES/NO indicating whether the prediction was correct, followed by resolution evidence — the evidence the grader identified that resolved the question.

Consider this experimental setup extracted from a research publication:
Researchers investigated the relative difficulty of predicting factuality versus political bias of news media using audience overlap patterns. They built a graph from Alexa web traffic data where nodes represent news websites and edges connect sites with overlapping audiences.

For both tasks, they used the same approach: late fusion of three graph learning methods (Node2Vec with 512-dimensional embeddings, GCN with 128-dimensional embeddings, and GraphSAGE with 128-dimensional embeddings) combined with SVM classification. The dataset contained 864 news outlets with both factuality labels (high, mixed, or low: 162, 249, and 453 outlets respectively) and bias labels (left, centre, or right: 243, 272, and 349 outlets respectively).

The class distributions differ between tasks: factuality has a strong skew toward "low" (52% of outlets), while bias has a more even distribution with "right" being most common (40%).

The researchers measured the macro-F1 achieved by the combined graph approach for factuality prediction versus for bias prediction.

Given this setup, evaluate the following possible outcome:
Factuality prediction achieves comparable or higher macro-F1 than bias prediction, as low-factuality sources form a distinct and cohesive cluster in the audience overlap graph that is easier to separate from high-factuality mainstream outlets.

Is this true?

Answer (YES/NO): NO